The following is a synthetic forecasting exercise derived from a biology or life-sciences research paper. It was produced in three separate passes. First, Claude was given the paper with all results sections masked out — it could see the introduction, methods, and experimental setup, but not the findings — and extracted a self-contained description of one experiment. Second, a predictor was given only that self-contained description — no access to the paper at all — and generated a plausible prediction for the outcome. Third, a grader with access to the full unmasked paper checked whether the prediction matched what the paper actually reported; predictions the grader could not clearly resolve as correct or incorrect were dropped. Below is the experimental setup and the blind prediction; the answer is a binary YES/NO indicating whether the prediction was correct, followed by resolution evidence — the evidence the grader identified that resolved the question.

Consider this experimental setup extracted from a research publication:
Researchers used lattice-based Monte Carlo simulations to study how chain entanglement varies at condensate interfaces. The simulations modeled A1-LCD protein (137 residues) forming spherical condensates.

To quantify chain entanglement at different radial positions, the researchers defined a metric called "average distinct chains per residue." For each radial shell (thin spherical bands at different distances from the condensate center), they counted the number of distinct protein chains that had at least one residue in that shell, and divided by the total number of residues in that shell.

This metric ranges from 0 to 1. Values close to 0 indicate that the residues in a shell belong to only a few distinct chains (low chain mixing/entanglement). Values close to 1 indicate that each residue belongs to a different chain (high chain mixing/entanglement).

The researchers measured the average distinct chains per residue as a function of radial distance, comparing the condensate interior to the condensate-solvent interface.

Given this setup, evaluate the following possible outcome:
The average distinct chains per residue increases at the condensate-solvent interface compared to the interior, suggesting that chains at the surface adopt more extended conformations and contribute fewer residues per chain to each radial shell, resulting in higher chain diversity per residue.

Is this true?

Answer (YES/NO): YES